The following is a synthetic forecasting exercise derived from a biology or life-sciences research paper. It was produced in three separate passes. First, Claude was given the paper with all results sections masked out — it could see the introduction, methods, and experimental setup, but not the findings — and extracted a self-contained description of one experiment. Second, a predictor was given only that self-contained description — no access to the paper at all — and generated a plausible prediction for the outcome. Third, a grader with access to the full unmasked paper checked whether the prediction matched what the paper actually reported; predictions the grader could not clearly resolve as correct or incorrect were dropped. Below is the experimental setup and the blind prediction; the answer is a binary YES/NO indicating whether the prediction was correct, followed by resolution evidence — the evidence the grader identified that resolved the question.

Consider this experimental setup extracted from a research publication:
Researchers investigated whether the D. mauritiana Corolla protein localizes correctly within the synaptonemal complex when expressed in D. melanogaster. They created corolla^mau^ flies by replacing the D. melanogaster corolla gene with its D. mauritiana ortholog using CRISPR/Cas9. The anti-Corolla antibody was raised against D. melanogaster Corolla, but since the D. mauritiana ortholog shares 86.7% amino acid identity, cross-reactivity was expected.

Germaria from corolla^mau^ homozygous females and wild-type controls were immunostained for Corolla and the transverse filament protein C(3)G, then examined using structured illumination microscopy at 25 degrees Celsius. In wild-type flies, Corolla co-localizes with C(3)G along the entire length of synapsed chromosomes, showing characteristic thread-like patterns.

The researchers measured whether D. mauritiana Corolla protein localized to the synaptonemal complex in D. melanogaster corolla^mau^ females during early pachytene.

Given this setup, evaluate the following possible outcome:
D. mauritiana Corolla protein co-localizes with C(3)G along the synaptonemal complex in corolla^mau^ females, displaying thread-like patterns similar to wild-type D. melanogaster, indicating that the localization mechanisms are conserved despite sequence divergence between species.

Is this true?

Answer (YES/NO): YES